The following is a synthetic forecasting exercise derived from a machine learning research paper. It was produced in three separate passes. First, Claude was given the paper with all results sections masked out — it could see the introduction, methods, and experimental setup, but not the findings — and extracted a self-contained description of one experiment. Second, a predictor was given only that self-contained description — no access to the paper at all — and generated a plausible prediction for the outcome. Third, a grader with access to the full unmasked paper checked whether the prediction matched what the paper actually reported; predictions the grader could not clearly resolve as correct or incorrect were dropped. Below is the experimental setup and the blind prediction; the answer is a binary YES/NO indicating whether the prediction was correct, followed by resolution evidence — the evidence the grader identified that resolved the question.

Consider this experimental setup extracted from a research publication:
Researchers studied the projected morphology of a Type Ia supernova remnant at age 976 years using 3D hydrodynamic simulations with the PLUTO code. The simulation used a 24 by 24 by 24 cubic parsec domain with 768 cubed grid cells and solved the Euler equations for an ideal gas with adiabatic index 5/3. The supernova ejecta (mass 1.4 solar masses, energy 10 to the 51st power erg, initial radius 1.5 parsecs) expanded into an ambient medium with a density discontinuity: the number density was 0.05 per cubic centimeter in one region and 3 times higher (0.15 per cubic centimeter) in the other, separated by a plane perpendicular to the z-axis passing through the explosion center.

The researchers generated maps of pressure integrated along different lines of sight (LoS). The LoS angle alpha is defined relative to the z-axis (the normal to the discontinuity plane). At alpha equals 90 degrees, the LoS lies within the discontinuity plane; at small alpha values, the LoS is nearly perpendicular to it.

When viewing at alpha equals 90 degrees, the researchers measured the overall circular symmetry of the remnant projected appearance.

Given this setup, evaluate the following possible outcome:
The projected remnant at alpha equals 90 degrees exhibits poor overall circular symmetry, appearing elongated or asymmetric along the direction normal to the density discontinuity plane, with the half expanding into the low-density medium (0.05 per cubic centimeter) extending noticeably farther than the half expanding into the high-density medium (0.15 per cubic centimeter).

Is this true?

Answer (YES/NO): YES